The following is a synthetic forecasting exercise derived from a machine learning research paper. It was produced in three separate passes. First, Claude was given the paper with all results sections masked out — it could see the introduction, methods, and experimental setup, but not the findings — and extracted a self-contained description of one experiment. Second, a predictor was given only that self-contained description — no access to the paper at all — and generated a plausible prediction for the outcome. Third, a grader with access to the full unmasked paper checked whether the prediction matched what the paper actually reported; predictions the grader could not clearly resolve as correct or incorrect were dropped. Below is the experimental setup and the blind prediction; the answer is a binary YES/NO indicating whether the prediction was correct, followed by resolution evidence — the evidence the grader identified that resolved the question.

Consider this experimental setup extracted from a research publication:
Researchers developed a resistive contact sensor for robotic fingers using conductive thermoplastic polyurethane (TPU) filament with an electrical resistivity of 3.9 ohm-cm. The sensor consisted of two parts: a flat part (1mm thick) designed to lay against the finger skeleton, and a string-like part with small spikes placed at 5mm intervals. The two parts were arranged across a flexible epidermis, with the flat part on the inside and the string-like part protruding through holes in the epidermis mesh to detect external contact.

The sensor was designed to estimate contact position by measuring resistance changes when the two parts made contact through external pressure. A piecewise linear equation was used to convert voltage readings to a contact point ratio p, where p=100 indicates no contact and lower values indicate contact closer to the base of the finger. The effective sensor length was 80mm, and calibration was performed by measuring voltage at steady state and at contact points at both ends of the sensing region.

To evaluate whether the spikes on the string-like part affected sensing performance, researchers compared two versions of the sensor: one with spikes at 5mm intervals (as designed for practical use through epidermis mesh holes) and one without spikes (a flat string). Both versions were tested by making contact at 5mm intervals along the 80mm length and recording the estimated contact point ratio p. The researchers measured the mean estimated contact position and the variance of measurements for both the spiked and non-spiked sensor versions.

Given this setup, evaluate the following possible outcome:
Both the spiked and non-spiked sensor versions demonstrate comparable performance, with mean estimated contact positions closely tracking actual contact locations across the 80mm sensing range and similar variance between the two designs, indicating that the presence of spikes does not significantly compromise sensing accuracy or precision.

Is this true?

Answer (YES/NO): NO